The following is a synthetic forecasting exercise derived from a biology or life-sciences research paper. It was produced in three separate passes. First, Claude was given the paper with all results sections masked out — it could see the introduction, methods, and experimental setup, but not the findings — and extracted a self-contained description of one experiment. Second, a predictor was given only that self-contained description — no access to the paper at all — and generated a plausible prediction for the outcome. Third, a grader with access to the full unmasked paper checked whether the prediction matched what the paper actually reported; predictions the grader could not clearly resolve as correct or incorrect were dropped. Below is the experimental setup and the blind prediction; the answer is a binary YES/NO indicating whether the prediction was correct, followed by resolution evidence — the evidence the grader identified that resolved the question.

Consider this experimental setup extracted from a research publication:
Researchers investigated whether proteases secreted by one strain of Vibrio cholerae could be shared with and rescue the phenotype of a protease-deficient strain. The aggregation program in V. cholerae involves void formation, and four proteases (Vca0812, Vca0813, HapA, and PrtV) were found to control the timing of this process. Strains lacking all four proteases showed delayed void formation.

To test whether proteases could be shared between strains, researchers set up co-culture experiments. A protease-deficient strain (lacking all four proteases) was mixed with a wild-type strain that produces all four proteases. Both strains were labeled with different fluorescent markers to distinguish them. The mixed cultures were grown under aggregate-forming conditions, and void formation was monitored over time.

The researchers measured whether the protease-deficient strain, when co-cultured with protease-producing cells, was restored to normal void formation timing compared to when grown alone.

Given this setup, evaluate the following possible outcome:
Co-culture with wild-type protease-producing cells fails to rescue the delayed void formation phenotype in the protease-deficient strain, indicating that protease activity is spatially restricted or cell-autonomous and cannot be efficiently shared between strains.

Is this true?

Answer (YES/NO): NO